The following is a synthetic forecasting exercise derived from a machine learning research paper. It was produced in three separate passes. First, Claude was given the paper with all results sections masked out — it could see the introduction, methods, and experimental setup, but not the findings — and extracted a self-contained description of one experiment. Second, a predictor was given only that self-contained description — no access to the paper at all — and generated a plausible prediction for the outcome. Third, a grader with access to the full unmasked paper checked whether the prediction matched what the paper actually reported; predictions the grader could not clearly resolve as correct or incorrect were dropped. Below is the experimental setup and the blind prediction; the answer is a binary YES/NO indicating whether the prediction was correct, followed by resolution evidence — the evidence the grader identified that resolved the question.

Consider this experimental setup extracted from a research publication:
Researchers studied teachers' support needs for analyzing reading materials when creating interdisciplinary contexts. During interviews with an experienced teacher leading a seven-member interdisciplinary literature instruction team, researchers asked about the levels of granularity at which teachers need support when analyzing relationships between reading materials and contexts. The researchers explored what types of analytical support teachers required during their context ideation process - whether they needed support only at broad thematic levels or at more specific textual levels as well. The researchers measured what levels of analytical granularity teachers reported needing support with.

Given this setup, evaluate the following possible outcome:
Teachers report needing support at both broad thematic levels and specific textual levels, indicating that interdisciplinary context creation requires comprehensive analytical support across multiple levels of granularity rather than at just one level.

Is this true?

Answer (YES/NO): YES